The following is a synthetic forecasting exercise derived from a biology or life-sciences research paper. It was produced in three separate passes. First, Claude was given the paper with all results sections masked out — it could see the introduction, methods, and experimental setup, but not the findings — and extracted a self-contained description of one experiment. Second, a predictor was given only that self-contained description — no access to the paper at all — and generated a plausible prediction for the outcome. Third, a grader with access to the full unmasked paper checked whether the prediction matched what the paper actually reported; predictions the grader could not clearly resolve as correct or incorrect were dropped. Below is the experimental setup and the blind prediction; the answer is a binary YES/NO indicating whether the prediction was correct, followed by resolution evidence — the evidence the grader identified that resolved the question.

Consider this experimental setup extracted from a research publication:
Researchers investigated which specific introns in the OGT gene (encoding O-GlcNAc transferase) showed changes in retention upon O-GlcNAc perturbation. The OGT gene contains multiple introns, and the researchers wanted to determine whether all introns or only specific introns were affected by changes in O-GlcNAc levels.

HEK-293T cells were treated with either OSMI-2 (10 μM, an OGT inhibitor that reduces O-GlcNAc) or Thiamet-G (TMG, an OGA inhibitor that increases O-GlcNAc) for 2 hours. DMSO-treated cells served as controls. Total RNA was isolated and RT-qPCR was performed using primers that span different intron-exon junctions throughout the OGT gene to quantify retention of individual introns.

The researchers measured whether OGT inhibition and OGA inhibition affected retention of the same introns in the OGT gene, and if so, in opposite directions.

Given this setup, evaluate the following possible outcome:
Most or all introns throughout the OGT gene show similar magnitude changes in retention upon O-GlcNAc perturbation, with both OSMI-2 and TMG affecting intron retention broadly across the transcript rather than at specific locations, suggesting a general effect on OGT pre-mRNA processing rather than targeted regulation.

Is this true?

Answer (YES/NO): NO